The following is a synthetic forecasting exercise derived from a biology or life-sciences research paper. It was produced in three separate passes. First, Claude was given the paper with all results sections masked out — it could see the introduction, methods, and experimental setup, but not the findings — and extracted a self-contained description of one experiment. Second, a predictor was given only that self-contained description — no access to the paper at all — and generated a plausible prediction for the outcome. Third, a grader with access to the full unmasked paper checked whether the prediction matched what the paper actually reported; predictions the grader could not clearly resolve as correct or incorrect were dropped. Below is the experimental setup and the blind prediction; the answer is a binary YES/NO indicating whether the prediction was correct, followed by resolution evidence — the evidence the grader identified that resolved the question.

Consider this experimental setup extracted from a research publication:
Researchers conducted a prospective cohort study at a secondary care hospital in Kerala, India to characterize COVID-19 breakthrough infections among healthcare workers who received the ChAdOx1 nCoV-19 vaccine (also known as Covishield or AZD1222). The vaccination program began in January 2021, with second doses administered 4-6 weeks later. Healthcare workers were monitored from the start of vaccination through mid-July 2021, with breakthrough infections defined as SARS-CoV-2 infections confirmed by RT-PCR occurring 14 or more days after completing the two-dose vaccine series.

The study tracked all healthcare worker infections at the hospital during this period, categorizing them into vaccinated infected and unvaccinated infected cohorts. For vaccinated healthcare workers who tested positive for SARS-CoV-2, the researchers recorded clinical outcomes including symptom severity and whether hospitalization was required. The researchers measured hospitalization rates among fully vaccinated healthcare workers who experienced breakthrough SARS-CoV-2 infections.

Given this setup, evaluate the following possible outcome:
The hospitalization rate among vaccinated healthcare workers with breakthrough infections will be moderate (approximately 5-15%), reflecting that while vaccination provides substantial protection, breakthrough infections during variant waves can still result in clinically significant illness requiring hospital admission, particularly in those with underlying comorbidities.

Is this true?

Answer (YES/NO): NO